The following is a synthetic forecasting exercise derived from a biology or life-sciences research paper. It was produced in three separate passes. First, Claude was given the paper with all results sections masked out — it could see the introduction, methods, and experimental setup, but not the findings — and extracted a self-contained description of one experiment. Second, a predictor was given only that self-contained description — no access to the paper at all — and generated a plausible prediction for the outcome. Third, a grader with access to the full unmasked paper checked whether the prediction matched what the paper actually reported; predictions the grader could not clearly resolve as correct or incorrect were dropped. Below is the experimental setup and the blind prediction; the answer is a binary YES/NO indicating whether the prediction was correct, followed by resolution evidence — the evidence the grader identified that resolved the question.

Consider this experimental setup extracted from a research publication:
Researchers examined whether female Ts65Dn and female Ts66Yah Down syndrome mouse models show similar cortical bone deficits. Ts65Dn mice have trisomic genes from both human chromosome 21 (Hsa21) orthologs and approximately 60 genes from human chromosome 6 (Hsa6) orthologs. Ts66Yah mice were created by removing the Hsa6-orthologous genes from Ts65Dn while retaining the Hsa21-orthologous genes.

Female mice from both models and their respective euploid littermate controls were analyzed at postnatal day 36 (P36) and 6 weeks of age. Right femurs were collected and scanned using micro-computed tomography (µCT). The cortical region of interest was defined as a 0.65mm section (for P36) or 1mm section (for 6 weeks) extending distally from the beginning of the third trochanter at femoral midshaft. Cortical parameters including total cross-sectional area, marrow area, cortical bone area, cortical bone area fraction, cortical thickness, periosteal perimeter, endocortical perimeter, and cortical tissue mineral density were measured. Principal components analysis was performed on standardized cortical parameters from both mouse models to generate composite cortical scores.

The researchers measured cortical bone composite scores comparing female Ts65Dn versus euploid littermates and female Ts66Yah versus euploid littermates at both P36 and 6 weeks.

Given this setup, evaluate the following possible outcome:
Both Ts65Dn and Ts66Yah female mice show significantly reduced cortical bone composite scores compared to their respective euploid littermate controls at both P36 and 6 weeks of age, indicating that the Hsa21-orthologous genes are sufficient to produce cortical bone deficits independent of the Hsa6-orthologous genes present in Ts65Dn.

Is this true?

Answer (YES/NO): NO